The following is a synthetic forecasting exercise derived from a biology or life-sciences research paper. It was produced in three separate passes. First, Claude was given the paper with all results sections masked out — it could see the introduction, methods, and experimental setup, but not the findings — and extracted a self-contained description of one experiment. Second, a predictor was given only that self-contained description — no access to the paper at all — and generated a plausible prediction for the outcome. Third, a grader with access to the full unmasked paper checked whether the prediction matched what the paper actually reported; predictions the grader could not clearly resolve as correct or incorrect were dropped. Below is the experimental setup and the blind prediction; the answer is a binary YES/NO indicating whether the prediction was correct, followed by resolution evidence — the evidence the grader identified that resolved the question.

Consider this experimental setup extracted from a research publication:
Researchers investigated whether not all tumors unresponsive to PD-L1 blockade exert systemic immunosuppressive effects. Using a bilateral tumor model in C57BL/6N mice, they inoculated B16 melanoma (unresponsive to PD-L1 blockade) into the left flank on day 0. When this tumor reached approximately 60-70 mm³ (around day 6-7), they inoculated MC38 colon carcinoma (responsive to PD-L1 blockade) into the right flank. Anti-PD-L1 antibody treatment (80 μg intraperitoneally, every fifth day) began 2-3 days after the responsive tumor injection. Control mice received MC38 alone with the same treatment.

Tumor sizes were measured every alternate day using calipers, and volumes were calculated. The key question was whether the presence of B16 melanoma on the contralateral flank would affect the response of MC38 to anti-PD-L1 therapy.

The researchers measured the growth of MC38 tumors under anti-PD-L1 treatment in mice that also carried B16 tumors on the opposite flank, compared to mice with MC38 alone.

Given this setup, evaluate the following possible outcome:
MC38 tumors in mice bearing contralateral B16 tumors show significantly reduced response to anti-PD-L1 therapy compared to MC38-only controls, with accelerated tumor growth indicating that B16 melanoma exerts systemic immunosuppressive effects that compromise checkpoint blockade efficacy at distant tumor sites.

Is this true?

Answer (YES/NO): NO